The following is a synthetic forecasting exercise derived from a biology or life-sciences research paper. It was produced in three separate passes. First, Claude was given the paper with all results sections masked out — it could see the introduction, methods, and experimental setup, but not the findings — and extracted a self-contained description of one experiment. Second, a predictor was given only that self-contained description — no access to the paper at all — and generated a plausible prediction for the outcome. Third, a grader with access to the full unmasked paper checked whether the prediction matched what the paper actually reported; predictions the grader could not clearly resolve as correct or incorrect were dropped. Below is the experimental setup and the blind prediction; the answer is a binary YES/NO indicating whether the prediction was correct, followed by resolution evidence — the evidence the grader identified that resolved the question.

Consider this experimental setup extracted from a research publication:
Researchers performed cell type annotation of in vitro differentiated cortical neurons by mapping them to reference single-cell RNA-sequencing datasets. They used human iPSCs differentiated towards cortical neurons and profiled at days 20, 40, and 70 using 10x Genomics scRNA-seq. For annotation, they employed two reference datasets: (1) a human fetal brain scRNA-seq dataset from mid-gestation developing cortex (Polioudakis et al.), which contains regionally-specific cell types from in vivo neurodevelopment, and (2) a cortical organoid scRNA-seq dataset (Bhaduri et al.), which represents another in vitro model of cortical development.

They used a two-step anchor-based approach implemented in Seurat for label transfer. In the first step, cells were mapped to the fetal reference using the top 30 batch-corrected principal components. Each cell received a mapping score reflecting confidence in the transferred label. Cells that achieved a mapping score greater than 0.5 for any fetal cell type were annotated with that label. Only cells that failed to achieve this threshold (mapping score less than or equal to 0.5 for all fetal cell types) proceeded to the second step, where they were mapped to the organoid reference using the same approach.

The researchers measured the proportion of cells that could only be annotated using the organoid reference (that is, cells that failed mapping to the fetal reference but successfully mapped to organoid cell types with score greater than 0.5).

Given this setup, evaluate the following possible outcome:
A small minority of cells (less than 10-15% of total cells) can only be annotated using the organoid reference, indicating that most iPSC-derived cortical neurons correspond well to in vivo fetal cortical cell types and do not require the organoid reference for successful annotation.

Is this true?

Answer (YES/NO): NO